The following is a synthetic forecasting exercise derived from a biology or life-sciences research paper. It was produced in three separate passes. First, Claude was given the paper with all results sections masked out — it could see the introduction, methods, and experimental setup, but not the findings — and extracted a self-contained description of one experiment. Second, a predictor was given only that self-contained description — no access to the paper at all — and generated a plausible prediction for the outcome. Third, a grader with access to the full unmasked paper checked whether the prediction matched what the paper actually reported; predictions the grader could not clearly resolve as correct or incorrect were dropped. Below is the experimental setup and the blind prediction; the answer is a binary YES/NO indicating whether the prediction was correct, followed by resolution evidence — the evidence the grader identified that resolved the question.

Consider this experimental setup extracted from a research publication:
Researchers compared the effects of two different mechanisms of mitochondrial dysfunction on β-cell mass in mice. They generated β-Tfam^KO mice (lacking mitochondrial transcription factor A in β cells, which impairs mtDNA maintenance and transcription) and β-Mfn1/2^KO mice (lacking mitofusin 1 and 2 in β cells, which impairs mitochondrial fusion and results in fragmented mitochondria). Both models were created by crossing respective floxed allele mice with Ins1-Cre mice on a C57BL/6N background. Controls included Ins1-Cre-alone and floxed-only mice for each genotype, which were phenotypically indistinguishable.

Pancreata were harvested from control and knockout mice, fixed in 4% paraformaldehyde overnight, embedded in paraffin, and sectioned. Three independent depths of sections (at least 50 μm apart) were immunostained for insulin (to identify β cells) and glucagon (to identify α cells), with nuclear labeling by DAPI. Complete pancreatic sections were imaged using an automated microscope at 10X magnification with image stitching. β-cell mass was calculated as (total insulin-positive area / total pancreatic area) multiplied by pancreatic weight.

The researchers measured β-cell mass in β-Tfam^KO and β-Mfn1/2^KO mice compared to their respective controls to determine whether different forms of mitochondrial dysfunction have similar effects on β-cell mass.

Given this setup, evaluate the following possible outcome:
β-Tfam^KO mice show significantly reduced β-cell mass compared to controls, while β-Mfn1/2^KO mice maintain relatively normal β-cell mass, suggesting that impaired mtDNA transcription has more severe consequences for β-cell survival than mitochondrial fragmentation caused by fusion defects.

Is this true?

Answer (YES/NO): NO